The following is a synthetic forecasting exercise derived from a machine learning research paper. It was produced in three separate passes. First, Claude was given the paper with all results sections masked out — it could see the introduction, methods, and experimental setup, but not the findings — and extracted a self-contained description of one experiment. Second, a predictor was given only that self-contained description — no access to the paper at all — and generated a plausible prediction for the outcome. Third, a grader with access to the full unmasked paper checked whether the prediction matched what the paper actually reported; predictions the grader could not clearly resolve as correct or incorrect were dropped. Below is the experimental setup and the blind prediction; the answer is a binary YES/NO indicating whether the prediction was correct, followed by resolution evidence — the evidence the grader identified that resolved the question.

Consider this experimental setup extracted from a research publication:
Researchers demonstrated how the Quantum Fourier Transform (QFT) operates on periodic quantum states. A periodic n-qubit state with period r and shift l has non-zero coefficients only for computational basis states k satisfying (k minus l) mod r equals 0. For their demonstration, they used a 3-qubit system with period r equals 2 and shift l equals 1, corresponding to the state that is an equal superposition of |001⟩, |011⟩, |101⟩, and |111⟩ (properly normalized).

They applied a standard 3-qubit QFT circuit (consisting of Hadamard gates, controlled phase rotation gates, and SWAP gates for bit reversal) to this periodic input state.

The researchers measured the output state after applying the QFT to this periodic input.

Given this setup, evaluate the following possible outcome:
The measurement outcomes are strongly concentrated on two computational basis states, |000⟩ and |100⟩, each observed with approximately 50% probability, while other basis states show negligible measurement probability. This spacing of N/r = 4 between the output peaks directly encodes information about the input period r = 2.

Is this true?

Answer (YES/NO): NO